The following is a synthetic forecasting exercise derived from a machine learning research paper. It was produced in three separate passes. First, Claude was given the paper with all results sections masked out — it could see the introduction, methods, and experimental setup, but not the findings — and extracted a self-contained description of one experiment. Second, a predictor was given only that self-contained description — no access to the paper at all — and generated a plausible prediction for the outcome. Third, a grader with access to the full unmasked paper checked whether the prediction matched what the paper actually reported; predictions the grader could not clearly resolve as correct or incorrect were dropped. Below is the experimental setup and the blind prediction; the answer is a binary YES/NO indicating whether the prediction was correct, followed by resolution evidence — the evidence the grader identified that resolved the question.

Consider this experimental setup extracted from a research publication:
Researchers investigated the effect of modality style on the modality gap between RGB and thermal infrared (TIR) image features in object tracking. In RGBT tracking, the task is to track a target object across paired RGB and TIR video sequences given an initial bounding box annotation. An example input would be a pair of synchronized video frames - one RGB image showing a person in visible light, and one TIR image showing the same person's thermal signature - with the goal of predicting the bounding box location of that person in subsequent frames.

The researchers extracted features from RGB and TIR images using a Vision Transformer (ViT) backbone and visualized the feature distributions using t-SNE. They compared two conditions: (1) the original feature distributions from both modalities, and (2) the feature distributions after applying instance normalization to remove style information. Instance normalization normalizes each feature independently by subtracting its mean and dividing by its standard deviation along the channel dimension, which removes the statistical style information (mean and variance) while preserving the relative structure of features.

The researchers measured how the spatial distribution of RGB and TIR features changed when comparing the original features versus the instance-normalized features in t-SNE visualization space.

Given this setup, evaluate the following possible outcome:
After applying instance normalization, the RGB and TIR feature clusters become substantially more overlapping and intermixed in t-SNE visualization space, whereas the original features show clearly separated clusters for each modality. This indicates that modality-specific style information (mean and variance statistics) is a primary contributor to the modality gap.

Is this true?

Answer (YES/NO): YES